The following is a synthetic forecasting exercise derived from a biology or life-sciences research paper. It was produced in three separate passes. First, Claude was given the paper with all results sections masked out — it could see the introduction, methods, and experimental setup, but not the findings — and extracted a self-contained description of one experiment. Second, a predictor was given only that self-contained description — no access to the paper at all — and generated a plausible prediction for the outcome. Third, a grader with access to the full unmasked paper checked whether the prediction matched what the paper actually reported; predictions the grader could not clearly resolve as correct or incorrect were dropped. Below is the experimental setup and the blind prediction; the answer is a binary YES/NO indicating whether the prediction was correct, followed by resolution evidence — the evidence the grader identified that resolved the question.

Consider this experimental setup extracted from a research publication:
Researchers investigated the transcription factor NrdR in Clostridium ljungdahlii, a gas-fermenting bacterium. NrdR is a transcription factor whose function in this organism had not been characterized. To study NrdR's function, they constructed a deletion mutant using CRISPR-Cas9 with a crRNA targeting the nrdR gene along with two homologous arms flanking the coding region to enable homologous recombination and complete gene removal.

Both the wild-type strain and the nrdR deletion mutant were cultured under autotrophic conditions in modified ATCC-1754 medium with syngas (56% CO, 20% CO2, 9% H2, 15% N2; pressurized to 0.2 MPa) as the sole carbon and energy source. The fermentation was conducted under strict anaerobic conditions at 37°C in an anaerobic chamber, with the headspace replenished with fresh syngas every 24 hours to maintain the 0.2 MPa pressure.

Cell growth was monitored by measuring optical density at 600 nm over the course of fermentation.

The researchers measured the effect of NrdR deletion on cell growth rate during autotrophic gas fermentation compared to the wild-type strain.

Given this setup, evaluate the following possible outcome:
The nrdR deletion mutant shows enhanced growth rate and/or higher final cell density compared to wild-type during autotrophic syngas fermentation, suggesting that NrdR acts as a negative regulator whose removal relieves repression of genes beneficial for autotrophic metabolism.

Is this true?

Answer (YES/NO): YES